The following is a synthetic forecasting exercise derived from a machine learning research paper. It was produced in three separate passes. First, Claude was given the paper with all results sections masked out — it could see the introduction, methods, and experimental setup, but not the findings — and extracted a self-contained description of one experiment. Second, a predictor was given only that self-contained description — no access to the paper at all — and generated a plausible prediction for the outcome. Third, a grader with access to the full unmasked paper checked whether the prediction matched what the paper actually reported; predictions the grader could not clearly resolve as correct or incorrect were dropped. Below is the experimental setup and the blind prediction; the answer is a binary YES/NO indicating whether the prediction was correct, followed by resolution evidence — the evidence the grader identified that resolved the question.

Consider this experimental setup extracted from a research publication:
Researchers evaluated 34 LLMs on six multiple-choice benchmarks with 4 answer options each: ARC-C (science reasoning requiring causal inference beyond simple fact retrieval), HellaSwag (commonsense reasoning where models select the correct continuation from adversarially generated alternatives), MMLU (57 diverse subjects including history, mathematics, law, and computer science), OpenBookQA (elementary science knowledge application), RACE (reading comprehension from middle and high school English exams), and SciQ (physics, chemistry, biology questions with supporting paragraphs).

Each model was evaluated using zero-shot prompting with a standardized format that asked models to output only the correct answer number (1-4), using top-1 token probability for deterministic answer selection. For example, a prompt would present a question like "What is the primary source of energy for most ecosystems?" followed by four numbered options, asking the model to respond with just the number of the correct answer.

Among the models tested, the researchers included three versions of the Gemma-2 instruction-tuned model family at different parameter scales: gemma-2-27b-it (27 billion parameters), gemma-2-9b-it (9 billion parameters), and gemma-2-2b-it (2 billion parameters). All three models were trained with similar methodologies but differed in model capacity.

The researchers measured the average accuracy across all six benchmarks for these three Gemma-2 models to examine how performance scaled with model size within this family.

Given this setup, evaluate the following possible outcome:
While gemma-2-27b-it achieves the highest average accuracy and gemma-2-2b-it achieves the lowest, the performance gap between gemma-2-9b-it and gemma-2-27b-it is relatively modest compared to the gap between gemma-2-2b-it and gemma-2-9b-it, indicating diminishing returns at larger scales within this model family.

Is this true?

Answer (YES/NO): YES